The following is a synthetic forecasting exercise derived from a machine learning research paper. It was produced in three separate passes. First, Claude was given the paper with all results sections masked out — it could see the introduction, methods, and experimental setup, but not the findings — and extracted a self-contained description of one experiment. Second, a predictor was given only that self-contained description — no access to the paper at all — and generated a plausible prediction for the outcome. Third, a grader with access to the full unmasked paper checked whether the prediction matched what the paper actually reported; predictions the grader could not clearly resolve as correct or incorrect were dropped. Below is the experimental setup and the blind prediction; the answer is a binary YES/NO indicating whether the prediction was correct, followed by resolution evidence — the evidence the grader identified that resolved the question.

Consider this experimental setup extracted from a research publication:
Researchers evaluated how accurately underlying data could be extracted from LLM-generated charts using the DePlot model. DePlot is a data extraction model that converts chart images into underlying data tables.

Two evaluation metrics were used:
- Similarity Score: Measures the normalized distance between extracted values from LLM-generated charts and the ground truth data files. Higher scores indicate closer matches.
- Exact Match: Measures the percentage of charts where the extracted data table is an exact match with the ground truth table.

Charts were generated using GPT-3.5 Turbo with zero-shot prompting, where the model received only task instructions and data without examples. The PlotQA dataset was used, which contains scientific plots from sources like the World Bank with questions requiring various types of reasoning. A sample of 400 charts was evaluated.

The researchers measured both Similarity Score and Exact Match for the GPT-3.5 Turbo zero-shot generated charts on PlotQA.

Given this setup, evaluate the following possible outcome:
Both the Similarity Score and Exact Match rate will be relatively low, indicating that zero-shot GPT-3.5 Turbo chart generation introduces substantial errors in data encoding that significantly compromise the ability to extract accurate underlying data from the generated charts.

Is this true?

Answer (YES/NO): NO